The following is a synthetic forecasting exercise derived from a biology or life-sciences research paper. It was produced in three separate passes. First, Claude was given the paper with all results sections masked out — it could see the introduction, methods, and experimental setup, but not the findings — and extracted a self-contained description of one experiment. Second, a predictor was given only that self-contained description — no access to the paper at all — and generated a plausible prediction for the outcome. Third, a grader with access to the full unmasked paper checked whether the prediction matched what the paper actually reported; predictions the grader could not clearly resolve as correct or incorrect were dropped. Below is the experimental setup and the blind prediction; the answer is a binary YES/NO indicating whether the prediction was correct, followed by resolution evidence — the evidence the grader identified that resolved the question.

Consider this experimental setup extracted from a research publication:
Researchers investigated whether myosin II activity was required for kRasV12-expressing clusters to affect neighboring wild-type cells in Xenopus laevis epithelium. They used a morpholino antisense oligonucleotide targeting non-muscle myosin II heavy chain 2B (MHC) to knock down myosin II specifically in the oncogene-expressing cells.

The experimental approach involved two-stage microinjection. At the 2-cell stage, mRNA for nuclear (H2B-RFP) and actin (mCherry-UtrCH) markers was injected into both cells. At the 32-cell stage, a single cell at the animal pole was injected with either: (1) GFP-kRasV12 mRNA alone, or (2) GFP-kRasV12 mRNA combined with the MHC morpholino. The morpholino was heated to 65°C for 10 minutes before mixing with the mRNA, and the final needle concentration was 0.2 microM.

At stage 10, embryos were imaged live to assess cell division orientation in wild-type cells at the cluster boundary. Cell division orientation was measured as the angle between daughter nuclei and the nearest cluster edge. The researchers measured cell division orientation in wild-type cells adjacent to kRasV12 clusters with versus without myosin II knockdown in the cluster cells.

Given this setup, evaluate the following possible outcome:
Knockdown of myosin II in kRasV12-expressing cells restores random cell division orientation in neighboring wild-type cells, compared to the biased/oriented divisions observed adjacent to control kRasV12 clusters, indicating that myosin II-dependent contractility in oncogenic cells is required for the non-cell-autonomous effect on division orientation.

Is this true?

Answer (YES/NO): YES